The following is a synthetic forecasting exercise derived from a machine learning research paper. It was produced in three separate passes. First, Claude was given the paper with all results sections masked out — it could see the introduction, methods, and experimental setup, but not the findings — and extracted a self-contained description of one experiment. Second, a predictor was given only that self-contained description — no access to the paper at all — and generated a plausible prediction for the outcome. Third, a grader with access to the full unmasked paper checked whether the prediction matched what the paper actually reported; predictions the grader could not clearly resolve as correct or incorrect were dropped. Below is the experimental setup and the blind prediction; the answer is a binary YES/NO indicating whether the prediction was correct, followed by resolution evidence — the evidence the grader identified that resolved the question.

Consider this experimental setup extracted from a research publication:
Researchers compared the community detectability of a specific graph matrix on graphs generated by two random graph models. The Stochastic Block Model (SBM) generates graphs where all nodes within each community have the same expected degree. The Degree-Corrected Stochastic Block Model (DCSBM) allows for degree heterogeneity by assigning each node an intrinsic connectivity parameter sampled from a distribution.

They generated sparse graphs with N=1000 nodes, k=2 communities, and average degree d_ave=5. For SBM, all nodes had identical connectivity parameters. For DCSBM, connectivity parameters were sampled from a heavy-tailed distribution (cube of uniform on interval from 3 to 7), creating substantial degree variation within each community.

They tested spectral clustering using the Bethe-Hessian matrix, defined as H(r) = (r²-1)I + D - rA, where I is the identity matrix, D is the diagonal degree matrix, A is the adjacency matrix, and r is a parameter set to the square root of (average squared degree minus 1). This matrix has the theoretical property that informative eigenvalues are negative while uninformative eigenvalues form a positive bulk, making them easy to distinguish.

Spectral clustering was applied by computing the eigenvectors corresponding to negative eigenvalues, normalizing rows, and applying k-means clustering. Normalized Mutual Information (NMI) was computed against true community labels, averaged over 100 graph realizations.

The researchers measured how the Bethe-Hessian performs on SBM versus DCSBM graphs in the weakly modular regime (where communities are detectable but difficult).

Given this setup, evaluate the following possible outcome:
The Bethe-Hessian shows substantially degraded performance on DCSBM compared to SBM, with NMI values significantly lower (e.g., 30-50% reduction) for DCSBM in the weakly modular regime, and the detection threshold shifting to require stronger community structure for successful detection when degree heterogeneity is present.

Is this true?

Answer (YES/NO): NO